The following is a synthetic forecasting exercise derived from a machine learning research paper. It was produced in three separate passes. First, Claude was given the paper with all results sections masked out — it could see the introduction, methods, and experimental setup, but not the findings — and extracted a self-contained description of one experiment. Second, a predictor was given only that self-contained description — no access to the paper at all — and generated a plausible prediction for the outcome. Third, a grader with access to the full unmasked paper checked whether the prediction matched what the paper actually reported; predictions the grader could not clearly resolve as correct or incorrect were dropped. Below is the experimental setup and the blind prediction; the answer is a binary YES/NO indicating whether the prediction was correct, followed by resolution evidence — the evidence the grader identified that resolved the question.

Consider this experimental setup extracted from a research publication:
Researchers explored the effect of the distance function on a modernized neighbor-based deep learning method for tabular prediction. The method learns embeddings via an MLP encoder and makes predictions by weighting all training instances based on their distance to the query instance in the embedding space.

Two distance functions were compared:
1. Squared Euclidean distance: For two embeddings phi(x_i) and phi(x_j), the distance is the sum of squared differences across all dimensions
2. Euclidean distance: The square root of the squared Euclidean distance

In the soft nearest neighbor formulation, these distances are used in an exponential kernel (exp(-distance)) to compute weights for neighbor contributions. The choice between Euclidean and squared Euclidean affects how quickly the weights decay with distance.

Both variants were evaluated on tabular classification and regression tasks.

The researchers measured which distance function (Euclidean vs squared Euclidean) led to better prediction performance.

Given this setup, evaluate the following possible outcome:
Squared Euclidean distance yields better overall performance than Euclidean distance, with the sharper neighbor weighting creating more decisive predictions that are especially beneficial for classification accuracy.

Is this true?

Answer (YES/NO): NO